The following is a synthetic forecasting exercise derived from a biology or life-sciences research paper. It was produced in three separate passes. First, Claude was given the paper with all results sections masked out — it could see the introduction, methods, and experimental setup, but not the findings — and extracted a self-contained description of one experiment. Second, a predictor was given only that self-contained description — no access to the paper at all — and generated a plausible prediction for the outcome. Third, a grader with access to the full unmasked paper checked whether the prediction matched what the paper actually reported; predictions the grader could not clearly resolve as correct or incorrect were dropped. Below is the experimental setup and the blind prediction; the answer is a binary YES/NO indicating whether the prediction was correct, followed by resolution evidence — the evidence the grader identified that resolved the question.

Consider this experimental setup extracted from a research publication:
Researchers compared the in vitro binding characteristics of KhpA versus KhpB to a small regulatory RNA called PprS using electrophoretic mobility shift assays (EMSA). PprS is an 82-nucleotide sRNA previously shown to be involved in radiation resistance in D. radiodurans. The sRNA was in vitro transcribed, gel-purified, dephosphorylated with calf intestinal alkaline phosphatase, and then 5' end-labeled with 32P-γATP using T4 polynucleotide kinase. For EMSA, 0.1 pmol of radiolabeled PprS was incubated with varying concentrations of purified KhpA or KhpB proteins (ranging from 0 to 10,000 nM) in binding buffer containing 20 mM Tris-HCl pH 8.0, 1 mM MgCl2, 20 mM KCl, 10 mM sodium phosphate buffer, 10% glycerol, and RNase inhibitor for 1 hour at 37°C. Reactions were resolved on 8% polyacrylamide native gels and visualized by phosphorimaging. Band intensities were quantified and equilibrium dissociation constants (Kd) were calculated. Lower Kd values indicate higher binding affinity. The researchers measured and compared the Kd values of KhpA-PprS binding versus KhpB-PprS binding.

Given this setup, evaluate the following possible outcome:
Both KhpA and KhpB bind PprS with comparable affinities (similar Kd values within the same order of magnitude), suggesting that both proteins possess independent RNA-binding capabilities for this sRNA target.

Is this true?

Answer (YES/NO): NO